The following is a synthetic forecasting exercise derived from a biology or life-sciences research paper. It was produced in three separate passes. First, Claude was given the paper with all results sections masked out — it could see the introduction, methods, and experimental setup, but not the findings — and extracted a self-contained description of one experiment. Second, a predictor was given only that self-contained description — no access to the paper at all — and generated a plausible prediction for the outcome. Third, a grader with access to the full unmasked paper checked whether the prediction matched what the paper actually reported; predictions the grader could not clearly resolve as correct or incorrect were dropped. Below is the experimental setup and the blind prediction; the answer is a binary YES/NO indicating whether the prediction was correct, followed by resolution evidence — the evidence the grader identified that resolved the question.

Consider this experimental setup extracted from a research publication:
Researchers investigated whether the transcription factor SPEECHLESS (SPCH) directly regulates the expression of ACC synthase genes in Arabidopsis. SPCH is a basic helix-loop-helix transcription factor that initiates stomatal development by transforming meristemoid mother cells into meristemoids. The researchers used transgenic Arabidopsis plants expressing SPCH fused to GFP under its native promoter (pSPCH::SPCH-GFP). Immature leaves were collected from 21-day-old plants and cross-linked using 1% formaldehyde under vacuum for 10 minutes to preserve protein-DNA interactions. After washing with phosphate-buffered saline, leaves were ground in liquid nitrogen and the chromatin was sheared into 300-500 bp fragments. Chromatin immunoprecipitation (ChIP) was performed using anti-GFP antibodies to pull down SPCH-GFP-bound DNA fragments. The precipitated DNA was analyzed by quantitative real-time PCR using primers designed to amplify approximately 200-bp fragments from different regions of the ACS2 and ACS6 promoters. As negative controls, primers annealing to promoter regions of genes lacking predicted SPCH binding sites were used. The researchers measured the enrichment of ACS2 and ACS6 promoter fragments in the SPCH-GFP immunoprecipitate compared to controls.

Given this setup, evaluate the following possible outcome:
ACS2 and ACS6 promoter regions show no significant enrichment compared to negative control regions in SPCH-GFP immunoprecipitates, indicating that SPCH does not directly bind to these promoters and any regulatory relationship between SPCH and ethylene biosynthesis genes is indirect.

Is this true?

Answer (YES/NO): NO